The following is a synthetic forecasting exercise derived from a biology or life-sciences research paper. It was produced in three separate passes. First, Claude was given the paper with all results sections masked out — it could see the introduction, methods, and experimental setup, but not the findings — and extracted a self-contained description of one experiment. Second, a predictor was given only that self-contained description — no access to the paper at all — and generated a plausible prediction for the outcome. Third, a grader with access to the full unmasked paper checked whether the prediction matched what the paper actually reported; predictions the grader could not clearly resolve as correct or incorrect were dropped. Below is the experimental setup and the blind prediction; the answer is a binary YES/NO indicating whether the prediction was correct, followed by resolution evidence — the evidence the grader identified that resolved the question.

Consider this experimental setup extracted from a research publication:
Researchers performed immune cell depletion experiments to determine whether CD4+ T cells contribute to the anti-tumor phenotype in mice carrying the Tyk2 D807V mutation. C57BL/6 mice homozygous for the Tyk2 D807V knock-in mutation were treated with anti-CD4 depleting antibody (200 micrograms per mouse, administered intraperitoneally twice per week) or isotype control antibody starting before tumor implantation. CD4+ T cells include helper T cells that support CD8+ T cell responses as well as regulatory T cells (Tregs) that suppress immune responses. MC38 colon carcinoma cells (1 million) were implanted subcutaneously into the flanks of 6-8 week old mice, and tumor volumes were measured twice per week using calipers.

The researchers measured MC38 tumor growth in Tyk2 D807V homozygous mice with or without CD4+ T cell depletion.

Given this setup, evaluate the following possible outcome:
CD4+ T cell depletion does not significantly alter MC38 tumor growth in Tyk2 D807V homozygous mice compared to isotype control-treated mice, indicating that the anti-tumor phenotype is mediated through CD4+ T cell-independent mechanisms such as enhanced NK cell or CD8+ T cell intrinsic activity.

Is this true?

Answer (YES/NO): YES